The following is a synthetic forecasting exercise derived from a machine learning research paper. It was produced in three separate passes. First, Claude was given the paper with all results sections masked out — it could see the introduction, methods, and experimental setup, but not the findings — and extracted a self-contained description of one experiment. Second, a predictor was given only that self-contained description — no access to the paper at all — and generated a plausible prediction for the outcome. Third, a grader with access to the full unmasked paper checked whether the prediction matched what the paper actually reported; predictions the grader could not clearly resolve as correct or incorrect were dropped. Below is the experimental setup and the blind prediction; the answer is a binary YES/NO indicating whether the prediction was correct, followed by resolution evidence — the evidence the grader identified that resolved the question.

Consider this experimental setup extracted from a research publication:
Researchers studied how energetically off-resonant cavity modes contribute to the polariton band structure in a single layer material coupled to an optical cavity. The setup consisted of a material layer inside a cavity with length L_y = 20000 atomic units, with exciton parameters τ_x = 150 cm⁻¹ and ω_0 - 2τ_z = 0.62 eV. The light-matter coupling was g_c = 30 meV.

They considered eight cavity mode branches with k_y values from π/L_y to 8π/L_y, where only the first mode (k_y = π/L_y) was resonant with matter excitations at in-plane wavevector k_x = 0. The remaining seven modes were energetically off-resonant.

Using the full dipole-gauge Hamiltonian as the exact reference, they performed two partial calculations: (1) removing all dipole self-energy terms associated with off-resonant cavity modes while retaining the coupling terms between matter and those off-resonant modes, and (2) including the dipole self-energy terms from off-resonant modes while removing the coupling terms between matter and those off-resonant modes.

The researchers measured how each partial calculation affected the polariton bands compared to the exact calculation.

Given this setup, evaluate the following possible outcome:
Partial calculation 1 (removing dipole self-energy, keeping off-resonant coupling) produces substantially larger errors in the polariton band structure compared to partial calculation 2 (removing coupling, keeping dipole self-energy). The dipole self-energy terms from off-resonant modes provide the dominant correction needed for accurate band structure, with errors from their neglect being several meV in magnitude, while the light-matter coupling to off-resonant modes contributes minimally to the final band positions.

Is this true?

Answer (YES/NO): NO